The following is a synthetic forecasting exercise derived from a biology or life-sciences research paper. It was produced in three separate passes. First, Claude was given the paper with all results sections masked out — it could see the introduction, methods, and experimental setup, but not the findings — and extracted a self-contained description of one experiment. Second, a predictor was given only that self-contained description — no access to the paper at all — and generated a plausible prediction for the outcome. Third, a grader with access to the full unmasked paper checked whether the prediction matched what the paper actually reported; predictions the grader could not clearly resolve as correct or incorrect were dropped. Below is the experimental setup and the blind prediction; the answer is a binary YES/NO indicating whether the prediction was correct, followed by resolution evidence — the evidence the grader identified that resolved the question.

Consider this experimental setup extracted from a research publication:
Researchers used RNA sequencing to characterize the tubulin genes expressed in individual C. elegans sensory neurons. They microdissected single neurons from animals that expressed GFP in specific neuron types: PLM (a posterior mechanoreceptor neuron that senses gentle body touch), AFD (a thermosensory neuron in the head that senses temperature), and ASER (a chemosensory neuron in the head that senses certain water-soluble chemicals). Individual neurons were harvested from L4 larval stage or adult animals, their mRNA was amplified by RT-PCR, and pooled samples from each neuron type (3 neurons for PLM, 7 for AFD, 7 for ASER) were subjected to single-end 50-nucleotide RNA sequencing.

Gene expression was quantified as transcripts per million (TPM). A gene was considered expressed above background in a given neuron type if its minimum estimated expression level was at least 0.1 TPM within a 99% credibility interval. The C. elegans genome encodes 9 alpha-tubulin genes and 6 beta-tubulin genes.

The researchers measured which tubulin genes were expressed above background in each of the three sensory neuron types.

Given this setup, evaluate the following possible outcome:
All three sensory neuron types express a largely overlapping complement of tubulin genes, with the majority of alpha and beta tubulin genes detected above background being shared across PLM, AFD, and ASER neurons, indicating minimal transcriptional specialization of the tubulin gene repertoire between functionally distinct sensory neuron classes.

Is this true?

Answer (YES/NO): NO